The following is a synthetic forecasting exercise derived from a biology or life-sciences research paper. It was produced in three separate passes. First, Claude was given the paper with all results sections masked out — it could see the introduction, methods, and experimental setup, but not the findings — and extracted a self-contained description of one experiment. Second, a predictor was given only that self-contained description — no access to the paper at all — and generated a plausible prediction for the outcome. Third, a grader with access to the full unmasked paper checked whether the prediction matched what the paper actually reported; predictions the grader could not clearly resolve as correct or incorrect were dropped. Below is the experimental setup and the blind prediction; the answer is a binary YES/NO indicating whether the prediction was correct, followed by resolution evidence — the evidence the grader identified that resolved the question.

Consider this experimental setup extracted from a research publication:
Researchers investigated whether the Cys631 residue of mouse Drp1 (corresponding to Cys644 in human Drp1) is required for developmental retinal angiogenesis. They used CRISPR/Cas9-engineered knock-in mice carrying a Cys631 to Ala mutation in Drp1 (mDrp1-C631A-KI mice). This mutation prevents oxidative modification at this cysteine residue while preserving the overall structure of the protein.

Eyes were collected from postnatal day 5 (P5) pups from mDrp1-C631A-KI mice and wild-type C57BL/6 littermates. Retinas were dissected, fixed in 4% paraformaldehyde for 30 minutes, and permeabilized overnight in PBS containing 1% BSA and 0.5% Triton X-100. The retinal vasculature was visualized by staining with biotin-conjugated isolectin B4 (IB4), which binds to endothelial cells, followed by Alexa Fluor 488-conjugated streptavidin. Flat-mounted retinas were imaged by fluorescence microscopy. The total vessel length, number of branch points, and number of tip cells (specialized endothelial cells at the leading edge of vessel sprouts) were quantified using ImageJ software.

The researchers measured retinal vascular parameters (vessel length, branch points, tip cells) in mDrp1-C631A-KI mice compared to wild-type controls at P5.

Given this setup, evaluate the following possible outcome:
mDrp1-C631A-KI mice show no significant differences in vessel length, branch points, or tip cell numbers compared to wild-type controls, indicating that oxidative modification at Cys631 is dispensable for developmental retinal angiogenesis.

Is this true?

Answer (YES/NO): NO